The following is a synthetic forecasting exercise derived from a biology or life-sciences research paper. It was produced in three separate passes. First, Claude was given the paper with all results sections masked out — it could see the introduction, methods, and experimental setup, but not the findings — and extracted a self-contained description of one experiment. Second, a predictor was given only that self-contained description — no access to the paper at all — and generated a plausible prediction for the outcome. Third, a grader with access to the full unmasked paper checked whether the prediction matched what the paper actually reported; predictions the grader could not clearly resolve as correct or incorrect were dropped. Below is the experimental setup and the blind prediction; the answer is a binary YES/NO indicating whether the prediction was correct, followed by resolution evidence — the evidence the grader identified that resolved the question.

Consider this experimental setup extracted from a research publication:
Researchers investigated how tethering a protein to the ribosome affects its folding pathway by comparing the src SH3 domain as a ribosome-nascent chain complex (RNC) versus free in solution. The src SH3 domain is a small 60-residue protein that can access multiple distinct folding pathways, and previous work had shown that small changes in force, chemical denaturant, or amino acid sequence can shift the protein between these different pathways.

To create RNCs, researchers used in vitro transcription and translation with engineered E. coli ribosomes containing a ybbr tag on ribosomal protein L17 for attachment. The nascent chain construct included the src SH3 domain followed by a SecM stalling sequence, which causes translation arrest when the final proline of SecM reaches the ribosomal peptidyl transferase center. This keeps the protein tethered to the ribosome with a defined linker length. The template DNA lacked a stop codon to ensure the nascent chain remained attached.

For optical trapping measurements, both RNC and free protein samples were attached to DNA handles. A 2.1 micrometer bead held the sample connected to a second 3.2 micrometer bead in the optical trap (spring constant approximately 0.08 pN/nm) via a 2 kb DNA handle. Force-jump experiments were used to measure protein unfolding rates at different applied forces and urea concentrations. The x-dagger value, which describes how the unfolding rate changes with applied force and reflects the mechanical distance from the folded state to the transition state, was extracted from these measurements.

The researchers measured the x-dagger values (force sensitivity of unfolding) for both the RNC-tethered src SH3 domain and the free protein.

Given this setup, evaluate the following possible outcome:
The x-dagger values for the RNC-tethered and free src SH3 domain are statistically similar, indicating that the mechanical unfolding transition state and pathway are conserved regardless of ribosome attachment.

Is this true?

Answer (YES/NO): YES